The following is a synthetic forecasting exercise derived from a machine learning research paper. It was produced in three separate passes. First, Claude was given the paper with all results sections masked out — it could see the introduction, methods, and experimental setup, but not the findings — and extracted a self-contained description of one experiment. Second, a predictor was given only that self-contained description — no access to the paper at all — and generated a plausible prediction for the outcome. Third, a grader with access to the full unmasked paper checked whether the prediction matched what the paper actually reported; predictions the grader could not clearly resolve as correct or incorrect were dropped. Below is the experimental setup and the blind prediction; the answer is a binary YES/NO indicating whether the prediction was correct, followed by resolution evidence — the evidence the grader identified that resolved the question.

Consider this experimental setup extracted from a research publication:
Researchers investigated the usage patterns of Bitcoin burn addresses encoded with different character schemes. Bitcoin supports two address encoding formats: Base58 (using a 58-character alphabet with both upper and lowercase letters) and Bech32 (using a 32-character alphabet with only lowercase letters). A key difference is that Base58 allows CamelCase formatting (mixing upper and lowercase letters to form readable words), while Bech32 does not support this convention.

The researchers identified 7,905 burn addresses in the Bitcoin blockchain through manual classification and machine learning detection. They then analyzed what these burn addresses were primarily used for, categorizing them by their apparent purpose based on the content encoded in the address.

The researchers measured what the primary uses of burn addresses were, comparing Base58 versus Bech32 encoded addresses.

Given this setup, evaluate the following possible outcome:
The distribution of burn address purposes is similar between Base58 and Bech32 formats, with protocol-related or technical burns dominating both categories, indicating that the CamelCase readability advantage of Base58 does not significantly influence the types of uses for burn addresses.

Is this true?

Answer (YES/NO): NO